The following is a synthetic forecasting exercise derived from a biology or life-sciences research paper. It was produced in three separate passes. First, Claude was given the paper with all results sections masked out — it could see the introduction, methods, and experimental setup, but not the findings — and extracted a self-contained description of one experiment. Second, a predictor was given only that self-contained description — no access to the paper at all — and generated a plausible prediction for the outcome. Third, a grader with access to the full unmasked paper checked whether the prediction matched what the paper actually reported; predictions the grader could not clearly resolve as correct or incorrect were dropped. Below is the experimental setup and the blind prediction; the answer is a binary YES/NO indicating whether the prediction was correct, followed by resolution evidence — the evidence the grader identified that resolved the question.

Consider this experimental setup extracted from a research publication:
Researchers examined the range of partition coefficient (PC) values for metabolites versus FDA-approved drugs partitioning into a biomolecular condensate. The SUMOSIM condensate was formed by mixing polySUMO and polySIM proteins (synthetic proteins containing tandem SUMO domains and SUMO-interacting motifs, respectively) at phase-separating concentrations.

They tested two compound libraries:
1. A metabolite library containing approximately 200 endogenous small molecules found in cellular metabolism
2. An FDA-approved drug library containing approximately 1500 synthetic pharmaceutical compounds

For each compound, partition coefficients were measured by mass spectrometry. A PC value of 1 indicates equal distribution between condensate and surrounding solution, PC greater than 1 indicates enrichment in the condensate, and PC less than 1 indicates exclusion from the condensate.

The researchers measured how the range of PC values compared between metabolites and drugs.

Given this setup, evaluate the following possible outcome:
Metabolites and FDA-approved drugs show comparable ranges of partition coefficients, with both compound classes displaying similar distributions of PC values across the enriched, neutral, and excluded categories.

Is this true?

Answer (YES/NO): NO